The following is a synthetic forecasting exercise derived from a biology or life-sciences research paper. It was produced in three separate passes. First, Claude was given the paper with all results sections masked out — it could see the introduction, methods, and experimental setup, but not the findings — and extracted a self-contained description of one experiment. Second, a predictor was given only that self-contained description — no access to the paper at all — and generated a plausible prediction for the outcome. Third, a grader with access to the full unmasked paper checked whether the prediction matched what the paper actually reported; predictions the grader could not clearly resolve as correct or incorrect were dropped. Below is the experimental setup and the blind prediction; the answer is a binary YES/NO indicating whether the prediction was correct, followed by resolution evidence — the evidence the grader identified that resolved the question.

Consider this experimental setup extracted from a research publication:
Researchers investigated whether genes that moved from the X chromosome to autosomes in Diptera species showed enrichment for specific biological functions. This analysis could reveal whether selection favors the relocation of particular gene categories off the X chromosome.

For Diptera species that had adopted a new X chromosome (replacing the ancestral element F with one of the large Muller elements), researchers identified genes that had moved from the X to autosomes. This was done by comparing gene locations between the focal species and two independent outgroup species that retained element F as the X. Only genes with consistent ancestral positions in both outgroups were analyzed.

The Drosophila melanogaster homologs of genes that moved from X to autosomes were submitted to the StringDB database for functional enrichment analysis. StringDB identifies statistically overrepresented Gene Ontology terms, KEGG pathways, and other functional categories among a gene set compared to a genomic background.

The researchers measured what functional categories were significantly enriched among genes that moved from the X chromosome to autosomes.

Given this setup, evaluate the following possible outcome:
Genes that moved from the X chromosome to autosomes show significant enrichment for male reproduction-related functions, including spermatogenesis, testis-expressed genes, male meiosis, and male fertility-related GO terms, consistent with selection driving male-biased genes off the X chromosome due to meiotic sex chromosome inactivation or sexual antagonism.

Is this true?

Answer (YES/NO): NO